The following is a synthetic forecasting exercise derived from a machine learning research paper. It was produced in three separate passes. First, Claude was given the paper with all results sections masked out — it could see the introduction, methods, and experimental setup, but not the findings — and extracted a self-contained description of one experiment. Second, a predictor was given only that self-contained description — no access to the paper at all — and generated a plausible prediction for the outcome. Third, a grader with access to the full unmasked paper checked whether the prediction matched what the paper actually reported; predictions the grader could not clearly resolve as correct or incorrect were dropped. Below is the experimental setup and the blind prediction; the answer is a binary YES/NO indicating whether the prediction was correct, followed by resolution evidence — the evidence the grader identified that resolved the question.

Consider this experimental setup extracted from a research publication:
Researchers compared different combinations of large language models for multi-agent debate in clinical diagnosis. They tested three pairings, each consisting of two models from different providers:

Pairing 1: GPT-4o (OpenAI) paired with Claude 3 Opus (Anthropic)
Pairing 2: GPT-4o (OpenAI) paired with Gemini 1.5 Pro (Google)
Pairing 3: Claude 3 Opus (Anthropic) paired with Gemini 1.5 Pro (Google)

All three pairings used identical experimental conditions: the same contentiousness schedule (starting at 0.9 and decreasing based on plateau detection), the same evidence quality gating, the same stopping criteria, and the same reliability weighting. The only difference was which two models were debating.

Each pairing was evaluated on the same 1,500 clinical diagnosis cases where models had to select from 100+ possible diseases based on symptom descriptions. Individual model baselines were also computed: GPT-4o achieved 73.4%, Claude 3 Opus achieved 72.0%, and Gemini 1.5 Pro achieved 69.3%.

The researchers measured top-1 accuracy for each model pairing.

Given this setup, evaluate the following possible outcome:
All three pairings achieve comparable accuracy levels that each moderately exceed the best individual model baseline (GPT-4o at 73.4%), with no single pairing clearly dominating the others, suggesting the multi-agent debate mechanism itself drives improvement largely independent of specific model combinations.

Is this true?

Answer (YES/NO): NO